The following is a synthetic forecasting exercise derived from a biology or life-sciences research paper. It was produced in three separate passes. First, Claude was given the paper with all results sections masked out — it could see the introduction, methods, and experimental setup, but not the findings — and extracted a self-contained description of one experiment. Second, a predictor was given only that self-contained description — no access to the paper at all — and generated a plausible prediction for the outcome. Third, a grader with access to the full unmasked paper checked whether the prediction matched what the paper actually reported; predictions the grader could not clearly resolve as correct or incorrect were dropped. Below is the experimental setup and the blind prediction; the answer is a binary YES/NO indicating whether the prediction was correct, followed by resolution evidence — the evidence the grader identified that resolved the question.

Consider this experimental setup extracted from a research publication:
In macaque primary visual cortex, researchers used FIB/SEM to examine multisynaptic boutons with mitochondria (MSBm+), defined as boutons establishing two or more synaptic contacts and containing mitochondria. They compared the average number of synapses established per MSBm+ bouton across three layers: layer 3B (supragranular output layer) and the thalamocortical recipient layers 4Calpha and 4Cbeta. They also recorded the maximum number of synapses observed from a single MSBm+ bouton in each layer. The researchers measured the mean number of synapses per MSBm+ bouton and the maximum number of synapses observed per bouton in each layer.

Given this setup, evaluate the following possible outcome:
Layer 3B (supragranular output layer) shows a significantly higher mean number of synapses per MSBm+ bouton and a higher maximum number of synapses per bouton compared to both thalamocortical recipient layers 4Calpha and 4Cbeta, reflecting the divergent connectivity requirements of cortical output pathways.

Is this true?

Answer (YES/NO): NO